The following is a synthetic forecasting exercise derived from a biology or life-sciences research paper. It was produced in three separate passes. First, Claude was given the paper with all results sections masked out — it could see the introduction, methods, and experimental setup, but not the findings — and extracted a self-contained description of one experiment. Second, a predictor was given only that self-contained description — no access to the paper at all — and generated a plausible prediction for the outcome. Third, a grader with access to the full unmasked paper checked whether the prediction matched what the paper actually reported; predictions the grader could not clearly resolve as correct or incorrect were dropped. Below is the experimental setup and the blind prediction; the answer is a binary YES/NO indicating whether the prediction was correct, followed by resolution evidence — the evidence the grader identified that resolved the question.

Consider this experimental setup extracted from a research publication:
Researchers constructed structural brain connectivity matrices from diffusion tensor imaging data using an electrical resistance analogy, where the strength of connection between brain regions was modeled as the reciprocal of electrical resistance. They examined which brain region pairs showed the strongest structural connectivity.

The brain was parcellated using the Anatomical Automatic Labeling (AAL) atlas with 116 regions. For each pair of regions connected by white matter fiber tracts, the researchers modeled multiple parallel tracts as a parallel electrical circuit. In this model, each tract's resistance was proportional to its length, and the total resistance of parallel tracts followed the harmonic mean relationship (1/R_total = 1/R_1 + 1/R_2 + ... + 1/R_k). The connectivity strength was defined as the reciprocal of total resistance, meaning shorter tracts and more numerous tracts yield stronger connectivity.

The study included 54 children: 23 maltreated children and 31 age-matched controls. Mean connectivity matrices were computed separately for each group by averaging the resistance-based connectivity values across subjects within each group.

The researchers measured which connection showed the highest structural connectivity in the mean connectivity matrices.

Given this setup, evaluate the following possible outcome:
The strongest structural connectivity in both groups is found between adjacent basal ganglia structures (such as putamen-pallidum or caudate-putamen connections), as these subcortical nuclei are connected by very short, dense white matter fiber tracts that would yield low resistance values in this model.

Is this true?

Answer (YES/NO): NO